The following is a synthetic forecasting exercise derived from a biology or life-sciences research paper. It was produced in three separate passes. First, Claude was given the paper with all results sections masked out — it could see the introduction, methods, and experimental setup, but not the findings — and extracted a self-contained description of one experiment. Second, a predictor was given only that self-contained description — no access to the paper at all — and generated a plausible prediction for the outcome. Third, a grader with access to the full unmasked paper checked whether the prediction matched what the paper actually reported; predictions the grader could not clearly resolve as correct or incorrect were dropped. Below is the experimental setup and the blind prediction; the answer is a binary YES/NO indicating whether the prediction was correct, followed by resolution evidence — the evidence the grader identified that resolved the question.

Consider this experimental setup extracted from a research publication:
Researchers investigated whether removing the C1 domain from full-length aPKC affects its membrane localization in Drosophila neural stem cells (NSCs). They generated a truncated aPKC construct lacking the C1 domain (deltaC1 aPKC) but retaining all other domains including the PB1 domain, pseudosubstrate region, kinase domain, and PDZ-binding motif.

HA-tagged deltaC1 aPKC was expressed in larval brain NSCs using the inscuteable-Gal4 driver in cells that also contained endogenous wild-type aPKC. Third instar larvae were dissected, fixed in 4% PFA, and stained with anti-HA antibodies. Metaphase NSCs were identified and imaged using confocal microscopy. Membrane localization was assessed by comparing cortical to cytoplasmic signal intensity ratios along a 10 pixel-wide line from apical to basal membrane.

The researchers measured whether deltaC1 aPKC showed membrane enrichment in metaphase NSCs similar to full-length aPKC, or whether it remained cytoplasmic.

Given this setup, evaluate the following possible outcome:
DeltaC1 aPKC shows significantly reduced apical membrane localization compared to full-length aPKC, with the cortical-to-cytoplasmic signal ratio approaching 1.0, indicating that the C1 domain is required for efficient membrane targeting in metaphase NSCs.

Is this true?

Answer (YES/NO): YES